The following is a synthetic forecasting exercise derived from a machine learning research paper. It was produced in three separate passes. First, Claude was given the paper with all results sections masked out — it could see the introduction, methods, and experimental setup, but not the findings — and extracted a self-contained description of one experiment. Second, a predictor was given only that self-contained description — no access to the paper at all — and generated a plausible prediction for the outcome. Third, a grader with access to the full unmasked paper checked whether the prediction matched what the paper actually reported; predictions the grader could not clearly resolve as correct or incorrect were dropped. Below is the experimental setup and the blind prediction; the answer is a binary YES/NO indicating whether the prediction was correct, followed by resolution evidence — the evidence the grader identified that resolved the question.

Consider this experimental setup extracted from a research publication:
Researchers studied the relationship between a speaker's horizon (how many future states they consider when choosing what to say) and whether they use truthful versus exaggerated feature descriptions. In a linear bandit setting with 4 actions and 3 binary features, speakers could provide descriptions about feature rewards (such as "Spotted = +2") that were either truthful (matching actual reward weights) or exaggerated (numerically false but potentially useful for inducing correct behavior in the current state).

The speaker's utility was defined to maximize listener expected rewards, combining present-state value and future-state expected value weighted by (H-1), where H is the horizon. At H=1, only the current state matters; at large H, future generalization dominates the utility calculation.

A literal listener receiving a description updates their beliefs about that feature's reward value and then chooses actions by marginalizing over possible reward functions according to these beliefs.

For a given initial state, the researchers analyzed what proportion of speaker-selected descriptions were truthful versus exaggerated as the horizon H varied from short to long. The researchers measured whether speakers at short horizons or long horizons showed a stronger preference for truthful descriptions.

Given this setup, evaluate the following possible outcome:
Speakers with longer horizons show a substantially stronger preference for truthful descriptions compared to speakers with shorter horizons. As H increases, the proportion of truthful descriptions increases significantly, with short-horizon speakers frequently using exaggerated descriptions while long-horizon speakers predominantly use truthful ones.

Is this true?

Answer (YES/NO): YES